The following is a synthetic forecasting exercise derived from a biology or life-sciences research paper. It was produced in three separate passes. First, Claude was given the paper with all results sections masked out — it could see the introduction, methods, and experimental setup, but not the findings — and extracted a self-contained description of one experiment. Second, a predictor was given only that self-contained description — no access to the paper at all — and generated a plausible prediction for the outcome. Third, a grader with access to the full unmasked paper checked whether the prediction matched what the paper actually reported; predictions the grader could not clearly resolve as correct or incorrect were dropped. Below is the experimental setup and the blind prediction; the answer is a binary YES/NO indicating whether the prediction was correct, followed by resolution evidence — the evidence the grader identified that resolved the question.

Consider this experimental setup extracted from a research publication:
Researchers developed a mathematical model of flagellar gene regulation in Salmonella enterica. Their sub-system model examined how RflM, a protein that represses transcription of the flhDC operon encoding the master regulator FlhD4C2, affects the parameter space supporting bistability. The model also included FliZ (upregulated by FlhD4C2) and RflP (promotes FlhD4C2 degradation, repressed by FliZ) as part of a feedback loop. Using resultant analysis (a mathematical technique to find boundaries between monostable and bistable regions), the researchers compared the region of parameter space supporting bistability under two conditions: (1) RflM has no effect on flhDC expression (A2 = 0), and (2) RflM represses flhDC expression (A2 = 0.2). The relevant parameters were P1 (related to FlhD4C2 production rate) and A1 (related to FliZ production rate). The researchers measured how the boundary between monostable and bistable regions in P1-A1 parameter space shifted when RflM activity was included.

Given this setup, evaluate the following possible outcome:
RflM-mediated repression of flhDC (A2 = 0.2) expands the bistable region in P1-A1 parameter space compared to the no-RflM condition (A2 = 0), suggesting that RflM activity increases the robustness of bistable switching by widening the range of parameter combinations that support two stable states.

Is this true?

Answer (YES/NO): NO